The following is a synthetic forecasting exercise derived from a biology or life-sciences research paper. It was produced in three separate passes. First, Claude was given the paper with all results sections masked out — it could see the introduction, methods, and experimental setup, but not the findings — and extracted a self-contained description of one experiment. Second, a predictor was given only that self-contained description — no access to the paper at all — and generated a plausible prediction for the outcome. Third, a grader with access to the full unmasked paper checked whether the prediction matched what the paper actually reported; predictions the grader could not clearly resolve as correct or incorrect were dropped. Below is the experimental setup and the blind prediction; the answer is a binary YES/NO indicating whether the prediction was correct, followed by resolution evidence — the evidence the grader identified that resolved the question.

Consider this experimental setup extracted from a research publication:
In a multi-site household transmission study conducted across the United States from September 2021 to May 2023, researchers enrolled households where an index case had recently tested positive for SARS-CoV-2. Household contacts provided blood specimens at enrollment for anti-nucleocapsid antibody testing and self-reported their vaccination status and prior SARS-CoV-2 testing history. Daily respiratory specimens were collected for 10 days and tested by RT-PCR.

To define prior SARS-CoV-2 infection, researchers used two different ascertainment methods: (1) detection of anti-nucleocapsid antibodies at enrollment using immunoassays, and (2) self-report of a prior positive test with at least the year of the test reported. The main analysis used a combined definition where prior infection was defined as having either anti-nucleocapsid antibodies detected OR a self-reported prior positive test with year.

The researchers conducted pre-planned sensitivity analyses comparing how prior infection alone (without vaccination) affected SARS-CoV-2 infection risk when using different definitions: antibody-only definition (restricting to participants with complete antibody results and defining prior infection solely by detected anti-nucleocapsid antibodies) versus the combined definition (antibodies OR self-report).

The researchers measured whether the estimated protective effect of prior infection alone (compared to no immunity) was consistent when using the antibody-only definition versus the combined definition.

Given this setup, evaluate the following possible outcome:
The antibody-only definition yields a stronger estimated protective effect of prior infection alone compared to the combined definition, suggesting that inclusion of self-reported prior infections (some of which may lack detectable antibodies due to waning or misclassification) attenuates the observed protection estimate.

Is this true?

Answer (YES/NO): NO